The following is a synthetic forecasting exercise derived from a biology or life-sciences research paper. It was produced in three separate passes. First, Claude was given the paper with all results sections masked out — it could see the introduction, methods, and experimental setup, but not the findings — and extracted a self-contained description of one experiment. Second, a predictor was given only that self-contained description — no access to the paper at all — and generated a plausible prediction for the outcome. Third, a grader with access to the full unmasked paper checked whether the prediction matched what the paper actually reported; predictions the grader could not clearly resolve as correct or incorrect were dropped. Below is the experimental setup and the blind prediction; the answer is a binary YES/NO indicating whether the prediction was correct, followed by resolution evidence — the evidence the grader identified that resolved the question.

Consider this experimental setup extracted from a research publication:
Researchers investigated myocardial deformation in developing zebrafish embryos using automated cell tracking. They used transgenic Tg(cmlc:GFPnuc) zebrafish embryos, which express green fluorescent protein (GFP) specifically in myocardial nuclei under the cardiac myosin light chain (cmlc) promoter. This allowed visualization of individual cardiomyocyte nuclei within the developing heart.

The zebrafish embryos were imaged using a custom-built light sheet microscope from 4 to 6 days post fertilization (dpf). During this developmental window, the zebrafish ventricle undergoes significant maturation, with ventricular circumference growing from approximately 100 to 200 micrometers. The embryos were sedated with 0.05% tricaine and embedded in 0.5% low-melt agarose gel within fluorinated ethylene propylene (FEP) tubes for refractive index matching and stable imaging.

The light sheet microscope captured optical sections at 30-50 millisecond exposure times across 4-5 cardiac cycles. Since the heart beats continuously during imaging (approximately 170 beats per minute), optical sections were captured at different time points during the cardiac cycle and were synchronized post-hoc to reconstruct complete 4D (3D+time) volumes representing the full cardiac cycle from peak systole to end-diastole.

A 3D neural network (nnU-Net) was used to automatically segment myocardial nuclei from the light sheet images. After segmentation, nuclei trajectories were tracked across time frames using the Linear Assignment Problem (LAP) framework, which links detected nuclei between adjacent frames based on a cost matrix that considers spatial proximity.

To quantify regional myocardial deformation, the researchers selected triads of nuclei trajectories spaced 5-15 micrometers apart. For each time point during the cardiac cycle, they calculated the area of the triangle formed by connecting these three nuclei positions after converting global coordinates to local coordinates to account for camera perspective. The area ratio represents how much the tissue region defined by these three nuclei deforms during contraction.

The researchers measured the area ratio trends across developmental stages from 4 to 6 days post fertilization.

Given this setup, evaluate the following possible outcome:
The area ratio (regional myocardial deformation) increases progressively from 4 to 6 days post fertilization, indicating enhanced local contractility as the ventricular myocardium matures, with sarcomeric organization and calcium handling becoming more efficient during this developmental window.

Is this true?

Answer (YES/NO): NO